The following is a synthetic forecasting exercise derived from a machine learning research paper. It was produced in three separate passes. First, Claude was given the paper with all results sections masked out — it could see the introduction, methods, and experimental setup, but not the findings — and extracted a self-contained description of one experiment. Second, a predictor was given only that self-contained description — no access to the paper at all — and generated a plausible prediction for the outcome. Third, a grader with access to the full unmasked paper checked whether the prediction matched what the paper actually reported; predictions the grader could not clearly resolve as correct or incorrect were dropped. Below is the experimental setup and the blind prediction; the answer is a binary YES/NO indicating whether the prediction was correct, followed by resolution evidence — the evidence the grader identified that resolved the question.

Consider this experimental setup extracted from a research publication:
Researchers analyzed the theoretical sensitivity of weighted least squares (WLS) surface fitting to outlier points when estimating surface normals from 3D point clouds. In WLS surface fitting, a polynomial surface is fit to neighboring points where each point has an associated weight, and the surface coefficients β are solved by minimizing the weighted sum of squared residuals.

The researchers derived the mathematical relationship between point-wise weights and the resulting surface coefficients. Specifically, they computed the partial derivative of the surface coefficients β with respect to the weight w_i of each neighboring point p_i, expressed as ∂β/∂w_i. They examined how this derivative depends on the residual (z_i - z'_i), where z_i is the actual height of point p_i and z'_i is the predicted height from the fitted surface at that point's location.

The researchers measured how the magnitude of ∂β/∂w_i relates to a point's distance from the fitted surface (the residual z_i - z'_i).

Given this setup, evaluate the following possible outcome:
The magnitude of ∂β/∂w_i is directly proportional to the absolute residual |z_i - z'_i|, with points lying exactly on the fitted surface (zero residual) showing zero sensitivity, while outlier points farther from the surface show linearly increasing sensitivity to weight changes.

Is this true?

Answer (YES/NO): YES